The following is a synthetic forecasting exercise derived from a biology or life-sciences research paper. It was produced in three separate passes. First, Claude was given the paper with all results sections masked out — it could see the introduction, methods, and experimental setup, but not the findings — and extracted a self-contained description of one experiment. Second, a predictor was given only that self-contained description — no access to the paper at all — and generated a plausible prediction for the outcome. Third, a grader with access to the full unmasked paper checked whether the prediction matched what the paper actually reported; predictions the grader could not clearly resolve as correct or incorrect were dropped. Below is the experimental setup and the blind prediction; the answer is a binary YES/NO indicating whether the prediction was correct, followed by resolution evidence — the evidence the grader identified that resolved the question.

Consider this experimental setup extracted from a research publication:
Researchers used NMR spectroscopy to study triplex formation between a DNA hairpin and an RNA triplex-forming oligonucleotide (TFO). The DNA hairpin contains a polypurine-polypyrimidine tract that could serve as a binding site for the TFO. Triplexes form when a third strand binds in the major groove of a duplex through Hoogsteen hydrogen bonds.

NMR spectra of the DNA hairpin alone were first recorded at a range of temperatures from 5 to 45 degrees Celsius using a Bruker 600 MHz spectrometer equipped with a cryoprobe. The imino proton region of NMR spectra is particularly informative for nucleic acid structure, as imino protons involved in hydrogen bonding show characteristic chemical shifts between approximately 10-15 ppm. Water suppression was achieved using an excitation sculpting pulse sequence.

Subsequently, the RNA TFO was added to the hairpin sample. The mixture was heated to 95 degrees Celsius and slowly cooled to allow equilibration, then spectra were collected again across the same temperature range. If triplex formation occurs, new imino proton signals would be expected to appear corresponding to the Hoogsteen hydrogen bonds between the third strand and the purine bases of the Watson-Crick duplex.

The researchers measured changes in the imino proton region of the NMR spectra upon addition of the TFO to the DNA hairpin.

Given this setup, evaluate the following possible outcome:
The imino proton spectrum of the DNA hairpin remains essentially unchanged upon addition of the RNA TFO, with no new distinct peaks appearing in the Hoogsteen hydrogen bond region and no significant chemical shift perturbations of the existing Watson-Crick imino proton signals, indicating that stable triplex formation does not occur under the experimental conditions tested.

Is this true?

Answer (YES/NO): NO